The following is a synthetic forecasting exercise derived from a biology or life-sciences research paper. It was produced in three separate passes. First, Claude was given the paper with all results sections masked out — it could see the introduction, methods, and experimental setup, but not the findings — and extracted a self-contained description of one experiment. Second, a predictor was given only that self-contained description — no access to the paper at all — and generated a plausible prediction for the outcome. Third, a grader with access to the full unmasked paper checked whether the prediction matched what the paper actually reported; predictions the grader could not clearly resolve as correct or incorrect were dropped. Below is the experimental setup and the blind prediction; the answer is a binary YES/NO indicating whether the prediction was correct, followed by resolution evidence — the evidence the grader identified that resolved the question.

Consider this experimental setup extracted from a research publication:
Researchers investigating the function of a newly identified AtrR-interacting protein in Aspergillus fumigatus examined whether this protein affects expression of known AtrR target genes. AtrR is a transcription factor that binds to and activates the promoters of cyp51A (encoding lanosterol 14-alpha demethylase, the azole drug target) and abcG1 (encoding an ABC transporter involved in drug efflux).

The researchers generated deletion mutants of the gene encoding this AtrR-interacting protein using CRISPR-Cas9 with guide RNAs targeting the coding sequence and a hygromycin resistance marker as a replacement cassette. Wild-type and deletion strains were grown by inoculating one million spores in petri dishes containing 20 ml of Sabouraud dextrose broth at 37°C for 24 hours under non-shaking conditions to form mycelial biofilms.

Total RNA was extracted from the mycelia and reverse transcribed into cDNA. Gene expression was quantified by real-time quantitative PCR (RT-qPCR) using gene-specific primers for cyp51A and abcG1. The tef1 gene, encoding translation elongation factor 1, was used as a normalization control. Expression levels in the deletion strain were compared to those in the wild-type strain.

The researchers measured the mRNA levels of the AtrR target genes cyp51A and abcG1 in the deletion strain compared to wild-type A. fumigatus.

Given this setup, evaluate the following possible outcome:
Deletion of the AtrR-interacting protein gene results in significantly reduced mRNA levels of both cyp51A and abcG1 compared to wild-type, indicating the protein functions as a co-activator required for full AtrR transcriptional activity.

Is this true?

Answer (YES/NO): NO